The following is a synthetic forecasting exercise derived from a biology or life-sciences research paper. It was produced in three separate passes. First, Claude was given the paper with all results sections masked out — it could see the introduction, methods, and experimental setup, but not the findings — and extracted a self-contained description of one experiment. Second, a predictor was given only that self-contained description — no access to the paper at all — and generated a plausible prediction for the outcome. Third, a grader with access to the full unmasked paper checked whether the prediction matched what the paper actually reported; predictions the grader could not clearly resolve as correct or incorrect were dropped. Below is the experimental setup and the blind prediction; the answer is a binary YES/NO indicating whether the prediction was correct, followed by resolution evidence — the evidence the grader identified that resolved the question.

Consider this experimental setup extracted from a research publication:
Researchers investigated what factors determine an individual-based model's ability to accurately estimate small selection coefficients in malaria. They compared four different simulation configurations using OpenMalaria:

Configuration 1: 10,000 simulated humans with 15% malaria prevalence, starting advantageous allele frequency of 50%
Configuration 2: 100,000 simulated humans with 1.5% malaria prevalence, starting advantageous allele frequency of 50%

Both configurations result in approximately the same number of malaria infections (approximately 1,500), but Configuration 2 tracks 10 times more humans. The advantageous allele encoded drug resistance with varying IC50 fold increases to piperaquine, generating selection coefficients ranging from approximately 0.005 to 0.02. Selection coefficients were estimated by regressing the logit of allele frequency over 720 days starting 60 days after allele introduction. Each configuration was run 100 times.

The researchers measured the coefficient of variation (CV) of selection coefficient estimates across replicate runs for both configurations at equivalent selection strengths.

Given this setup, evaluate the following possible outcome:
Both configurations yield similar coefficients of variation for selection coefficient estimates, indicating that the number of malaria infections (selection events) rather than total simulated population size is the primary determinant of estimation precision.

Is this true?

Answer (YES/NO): YES